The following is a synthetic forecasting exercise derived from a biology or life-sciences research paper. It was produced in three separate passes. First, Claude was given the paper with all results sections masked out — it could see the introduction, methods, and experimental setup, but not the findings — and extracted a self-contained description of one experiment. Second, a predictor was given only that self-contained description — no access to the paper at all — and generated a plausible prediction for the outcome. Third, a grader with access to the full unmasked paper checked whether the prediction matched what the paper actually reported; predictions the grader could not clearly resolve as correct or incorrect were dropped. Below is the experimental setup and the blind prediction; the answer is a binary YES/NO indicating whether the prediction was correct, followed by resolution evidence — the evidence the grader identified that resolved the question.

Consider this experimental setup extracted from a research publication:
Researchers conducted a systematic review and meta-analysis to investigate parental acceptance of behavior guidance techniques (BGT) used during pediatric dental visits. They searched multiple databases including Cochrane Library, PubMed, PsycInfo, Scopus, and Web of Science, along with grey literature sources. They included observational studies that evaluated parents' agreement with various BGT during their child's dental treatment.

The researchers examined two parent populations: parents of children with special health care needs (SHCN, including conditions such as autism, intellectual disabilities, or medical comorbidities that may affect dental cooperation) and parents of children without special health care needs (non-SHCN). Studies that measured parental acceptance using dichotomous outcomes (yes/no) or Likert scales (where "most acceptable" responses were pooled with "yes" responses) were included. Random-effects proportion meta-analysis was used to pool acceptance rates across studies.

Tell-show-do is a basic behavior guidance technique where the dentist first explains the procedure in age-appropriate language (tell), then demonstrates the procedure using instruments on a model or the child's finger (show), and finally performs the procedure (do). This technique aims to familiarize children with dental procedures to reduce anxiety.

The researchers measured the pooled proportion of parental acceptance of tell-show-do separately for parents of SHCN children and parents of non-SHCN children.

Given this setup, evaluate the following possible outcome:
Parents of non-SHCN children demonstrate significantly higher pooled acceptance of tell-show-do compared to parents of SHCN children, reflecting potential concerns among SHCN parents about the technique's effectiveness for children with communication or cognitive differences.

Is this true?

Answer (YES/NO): NO